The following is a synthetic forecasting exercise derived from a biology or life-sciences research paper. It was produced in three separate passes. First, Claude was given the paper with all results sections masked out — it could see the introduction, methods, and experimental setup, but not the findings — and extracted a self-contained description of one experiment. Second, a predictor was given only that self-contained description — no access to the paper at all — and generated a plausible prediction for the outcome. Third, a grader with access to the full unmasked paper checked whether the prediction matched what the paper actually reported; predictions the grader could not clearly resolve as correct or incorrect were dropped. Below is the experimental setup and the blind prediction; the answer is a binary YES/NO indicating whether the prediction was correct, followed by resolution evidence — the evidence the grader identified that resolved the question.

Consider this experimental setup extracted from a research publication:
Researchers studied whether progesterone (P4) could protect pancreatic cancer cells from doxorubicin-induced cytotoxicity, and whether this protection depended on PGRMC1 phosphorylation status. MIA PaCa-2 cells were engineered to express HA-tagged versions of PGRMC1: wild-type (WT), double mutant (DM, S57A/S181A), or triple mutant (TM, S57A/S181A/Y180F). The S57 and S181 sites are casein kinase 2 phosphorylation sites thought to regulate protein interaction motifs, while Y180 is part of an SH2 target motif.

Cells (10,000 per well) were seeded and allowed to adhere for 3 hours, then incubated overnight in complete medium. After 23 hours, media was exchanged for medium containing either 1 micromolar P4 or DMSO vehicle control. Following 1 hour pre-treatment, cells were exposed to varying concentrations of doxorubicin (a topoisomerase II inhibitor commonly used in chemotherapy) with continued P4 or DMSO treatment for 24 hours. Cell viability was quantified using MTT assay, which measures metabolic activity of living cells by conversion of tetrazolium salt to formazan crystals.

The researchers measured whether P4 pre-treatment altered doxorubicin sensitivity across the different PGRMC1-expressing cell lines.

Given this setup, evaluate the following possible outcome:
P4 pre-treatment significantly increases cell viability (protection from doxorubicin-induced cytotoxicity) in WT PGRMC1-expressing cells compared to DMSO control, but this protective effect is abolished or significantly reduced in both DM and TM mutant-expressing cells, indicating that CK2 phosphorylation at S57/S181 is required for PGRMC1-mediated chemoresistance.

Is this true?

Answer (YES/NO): NO